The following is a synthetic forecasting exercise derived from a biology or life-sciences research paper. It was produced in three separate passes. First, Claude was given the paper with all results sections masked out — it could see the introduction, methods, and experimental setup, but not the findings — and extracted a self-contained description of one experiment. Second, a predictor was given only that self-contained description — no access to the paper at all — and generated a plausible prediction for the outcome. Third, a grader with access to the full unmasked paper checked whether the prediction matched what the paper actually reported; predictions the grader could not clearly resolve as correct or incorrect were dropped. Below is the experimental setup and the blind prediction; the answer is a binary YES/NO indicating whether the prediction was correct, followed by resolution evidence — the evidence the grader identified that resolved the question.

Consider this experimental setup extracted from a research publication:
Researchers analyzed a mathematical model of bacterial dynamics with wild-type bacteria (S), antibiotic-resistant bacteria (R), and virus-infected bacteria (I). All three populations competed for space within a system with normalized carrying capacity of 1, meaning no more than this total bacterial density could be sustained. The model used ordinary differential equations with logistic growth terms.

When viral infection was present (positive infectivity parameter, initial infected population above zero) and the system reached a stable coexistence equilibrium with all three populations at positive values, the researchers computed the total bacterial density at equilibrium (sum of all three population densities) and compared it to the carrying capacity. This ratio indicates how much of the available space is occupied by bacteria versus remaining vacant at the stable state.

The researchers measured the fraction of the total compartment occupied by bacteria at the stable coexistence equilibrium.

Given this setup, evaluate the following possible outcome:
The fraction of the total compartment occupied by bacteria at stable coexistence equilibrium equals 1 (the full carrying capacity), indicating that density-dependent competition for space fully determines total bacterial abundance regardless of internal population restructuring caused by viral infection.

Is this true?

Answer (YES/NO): NO